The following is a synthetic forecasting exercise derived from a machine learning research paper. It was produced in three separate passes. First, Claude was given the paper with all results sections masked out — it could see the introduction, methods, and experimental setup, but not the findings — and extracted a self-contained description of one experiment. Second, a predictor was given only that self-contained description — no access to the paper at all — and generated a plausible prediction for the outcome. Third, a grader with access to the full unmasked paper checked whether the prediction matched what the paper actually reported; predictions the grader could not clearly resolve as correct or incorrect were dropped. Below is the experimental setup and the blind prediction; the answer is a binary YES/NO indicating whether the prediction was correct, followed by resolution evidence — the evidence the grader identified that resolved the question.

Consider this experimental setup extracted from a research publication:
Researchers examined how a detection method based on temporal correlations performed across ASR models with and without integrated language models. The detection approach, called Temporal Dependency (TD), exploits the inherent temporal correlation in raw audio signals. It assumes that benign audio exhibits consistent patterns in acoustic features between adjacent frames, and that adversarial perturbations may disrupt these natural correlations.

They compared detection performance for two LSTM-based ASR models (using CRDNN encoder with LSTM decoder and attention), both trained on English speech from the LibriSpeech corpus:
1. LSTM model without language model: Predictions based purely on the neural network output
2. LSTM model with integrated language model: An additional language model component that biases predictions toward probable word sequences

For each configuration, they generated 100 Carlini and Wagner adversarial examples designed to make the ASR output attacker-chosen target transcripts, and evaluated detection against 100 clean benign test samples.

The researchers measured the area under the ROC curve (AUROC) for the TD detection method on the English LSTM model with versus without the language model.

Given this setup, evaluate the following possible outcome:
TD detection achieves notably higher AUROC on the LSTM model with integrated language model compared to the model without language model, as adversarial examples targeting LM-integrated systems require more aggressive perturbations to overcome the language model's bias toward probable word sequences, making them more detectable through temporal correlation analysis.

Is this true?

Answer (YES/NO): NO